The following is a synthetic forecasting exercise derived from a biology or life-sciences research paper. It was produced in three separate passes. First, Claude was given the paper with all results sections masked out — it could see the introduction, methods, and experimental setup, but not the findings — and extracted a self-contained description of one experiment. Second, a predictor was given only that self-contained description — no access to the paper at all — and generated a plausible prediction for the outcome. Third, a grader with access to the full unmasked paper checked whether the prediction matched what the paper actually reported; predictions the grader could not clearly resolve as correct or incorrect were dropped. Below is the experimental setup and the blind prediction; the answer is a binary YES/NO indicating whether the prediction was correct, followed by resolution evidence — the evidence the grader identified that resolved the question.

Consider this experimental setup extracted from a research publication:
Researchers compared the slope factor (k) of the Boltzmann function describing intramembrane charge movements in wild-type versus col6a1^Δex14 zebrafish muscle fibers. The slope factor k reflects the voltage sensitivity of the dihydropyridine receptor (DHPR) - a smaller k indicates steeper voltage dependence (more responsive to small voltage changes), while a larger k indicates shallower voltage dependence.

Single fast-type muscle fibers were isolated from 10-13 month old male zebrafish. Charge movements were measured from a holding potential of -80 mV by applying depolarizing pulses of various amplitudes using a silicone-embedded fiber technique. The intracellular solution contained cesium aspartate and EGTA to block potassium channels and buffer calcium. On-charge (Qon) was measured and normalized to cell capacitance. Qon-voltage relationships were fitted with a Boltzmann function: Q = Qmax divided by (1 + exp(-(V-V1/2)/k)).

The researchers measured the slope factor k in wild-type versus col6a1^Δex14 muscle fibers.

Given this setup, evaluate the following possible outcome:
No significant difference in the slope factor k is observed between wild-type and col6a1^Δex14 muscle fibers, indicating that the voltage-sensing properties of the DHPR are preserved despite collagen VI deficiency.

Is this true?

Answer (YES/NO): NO